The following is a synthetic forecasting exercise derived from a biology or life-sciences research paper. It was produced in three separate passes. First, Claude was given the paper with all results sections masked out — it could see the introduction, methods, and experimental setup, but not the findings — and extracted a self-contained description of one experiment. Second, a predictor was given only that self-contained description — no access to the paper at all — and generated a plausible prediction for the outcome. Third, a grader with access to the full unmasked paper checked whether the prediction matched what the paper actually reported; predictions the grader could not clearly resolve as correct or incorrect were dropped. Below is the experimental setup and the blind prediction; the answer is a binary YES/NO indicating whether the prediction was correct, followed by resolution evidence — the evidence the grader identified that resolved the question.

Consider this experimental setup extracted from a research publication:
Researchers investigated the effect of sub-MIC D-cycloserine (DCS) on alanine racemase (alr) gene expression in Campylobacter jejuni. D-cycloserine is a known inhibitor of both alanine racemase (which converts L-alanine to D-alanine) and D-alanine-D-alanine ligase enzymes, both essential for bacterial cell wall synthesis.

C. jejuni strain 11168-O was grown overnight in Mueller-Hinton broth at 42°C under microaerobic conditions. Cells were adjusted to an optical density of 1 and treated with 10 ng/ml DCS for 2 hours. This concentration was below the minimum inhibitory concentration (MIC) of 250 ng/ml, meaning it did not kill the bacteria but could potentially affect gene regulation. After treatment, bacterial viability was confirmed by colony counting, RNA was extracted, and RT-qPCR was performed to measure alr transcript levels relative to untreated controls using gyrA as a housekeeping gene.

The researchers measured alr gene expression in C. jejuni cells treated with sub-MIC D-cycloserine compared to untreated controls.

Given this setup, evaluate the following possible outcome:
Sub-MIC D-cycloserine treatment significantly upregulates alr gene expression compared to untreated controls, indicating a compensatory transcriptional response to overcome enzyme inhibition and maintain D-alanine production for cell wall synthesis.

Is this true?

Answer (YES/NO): NO